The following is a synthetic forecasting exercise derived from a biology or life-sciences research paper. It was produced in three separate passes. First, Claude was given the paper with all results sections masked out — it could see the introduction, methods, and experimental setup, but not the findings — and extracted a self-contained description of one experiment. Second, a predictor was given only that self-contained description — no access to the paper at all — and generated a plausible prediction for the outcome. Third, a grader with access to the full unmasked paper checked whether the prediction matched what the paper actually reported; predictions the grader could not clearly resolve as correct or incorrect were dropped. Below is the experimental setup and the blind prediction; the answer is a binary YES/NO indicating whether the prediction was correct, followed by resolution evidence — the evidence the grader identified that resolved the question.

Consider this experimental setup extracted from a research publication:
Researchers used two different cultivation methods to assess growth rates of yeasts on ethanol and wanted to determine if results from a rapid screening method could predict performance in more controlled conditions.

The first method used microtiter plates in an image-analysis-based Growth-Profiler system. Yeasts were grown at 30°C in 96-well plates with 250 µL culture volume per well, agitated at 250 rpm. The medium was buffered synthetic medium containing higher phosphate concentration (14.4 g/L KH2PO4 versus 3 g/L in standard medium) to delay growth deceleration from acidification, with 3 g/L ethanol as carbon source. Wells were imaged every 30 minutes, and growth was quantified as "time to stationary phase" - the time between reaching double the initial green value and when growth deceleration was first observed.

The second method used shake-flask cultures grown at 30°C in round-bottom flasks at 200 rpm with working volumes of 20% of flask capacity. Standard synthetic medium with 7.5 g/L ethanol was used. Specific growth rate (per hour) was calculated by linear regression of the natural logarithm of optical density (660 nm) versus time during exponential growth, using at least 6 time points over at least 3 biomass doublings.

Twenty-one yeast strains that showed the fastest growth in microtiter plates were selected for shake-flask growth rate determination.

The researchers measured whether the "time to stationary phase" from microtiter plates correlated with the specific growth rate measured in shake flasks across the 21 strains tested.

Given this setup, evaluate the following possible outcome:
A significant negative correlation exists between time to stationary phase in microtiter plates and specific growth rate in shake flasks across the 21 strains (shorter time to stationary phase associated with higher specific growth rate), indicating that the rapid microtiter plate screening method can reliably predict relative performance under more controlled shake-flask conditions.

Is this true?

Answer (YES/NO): YES